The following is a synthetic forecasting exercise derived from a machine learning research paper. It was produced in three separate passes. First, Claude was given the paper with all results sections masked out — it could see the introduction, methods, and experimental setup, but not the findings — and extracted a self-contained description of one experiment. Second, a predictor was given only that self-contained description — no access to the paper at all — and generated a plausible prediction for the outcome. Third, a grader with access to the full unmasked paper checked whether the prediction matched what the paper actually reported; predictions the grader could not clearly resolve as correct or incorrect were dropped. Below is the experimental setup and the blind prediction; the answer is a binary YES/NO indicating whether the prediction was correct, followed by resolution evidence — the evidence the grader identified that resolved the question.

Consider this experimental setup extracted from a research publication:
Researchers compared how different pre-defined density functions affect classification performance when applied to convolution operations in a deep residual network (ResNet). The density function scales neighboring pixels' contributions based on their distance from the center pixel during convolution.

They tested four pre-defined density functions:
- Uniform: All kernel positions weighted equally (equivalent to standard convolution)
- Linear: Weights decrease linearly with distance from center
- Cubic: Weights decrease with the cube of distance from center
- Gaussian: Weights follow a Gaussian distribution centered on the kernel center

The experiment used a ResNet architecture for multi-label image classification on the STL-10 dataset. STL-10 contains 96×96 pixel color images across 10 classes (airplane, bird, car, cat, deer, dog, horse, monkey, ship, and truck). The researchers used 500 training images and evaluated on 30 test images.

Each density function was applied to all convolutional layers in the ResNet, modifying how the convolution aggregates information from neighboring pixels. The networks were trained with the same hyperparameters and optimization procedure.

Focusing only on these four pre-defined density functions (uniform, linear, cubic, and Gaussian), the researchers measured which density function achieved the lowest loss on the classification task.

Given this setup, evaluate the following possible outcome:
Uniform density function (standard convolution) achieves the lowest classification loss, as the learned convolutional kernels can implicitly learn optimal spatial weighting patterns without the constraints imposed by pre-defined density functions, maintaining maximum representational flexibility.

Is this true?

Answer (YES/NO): NO